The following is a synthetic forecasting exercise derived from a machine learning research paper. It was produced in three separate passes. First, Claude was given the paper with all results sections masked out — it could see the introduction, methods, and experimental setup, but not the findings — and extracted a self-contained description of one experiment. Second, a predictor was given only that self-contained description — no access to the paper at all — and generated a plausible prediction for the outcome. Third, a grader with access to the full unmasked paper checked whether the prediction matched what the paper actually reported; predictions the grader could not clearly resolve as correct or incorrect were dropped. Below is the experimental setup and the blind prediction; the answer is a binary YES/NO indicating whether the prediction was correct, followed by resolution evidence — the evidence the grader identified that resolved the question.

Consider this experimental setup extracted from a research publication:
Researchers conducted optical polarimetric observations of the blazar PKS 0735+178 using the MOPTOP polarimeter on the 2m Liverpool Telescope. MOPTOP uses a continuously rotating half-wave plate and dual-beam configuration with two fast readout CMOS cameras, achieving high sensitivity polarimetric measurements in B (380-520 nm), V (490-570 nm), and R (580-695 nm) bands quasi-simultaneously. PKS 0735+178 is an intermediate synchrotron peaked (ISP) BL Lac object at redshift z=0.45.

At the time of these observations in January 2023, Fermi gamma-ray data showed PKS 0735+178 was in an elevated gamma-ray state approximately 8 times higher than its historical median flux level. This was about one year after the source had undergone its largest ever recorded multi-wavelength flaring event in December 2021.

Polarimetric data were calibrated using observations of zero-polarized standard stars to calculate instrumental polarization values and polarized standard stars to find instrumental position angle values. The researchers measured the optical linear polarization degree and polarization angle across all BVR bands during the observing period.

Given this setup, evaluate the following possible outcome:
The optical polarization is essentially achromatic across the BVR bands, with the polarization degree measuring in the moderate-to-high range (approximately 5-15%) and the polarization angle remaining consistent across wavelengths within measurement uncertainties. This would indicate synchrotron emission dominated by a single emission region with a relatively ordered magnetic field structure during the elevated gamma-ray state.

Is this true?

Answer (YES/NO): NO